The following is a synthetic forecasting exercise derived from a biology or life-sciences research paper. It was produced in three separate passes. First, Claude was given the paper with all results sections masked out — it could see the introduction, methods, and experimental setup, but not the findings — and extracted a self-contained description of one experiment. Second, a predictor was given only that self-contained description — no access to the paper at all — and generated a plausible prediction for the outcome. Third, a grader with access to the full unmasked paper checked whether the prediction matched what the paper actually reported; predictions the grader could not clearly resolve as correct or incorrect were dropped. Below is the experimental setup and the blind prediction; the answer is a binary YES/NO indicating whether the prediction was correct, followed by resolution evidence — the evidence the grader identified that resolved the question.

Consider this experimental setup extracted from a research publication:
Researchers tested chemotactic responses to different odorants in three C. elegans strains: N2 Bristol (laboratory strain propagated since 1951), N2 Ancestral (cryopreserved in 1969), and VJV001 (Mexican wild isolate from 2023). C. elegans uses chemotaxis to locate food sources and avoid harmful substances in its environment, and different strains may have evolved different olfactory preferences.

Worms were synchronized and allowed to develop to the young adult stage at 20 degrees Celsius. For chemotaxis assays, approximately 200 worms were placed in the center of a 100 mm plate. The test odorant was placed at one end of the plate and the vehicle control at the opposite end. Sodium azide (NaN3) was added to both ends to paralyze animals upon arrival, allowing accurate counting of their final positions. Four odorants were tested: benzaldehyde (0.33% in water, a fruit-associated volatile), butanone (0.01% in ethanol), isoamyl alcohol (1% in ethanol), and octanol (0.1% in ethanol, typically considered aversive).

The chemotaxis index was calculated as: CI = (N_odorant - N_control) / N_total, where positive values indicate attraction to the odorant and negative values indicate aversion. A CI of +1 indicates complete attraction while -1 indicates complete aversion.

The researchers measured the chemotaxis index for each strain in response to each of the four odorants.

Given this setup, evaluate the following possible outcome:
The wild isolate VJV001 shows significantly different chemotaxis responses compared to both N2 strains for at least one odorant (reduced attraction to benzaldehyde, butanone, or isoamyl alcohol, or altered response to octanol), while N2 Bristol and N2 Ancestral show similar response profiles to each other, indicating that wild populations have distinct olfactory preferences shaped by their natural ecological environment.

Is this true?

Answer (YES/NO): NO